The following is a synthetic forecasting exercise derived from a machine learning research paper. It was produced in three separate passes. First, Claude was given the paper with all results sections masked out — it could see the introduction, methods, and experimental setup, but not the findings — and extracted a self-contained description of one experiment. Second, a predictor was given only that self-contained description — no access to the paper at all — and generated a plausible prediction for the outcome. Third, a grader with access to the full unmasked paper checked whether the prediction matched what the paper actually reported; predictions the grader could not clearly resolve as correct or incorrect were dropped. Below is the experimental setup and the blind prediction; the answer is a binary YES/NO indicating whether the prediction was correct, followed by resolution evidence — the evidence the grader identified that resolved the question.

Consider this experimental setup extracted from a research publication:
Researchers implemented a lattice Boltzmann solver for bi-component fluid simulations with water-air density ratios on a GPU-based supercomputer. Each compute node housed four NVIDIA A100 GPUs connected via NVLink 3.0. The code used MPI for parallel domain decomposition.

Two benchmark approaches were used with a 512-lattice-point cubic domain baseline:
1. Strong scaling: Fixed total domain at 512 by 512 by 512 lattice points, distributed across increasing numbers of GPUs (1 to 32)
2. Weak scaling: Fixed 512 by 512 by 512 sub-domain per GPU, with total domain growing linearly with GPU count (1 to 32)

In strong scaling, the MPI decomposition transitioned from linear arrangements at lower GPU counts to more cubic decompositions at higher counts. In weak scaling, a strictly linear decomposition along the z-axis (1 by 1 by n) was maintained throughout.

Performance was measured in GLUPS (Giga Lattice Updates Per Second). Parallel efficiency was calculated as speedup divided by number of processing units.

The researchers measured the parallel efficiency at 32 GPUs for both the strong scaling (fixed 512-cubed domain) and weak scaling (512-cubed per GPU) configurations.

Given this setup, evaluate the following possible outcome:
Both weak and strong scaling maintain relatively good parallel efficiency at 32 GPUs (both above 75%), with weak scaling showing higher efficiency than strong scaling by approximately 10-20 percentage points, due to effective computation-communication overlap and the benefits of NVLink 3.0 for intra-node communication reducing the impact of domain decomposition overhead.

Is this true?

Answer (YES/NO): NO